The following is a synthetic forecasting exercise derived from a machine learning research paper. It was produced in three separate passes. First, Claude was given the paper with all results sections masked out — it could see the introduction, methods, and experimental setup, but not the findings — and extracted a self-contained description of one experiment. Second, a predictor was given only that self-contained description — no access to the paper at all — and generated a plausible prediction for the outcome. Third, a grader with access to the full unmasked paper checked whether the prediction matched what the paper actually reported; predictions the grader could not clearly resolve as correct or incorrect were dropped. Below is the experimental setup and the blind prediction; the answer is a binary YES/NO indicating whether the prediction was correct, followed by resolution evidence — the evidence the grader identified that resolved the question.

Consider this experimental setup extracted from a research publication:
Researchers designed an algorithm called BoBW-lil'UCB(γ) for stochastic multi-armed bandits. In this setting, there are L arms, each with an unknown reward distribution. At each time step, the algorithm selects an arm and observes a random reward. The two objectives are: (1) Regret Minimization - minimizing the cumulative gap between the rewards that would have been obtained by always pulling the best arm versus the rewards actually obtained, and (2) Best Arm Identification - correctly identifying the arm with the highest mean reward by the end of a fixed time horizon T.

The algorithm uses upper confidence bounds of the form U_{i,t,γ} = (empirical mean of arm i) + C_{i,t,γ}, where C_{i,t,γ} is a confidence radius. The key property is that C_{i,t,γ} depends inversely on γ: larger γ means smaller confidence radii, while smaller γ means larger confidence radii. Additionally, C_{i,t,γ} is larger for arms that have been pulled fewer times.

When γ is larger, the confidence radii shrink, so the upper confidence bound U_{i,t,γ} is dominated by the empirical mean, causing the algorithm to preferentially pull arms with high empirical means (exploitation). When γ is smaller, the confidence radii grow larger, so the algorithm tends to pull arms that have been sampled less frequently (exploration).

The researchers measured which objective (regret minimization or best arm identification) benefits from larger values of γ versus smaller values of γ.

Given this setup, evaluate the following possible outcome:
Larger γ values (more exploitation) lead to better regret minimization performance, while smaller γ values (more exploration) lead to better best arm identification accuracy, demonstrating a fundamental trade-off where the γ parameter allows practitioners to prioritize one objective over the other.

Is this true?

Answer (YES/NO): YES